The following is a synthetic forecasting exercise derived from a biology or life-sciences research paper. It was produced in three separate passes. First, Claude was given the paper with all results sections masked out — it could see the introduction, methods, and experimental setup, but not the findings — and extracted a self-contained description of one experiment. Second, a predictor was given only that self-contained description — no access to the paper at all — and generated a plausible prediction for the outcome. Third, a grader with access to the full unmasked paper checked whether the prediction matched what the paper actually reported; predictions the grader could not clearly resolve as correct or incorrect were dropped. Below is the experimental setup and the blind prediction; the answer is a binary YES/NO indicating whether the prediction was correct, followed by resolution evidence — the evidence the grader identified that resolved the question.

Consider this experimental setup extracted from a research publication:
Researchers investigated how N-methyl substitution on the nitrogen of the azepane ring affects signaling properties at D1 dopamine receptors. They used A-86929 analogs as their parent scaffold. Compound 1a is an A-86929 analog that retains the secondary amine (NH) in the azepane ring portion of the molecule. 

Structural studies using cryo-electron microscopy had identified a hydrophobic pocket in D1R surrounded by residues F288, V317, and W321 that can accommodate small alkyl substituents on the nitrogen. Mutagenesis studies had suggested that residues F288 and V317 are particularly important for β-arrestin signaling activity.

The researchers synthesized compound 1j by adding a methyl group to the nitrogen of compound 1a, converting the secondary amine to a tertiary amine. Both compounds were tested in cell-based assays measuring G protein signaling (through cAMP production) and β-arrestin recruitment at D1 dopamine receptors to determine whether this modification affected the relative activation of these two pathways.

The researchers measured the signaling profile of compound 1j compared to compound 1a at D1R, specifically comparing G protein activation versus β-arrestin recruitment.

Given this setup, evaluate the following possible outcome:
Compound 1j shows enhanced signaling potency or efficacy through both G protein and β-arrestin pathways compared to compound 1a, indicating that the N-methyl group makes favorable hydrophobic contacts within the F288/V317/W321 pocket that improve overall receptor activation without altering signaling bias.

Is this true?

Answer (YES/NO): NO